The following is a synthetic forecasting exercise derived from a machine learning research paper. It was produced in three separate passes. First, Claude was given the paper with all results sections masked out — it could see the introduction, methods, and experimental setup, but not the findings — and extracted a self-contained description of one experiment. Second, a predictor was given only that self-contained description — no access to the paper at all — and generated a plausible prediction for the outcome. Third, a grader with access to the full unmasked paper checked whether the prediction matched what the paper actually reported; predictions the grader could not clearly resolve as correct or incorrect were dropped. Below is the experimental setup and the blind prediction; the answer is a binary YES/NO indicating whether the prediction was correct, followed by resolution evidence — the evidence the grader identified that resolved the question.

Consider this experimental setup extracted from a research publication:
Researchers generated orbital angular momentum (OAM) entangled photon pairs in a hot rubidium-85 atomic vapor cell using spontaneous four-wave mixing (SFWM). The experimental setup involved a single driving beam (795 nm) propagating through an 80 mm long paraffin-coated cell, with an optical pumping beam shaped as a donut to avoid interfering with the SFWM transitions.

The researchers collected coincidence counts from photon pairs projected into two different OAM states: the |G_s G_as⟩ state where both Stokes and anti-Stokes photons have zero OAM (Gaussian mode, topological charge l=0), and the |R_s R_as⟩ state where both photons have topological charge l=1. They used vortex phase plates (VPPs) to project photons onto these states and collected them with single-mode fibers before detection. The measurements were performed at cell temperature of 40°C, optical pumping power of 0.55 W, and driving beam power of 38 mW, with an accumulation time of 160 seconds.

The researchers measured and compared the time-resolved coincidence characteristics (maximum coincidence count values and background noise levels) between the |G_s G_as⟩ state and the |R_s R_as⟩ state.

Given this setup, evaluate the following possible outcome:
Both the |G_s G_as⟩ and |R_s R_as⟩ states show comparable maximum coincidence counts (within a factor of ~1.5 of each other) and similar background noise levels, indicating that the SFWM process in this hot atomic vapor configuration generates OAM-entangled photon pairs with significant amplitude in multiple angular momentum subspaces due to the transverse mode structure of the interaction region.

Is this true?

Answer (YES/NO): YES